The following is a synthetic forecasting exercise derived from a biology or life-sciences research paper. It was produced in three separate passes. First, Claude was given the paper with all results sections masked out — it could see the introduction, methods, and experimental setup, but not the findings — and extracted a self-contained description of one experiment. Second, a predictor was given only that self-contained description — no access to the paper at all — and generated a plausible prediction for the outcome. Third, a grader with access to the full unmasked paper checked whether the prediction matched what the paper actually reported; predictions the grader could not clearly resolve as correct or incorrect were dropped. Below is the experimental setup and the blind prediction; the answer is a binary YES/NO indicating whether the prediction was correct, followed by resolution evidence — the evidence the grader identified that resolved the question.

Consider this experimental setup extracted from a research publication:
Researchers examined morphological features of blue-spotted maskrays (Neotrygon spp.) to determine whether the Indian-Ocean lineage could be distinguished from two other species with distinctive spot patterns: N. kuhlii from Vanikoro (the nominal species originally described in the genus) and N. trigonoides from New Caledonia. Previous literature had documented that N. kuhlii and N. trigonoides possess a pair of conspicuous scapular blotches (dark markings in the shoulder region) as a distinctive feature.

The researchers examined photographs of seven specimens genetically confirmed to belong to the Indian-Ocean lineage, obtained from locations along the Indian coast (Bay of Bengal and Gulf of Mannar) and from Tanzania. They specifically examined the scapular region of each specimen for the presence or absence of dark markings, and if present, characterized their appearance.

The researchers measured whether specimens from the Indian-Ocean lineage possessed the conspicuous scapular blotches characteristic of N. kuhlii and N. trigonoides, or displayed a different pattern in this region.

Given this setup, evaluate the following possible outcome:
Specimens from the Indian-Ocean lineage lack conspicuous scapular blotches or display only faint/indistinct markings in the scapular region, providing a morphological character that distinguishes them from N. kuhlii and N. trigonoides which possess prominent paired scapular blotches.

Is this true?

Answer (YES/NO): YES